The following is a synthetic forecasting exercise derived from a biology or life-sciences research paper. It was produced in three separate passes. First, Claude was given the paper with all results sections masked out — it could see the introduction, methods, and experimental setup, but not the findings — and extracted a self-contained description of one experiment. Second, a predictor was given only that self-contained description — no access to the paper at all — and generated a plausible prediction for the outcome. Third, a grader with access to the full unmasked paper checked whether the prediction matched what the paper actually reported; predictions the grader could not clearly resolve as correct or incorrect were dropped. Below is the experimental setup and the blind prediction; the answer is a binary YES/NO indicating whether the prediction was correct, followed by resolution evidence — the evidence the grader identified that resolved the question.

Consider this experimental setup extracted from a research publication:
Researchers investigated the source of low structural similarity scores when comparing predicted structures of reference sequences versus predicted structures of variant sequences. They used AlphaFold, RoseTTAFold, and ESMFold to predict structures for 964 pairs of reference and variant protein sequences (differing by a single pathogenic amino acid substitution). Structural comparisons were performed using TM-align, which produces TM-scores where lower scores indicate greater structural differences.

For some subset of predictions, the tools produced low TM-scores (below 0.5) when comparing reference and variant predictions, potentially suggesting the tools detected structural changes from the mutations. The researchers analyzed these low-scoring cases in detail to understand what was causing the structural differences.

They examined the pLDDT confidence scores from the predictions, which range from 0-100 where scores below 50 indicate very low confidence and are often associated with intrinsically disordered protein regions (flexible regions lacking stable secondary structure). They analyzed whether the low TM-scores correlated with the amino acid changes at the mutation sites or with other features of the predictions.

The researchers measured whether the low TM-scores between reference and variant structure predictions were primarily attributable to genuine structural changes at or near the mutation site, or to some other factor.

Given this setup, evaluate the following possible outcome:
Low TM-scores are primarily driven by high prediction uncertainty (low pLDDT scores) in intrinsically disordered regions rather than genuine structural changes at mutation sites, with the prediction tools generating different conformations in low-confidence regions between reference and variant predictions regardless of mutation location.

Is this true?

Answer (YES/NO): YES